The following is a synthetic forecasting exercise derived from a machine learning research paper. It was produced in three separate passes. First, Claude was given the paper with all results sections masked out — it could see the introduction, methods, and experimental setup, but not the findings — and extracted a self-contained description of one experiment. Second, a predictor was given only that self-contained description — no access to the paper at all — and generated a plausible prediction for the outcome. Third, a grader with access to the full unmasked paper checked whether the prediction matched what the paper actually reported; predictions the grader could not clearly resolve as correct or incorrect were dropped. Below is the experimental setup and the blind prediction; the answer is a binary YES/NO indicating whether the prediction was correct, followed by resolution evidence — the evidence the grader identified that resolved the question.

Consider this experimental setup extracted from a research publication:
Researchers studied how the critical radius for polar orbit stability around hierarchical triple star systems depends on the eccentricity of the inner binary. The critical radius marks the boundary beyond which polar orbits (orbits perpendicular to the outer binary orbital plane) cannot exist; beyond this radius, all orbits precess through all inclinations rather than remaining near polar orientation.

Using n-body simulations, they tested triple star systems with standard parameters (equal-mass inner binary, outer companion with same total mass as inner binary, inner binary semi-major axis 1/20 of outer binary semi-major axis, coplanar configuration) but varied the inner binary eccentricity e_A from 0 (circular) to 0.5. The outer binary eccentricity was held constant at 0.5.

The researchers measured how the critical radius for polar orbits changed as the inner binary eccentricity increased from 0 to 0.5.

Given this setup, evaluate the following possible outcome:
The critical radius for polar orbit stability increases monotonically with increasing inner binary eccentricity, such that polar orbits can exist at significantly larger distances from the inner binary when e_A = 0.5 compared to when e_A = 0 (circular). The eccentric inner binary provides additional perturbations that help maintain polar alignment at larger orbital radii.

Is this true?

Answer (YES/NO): NO